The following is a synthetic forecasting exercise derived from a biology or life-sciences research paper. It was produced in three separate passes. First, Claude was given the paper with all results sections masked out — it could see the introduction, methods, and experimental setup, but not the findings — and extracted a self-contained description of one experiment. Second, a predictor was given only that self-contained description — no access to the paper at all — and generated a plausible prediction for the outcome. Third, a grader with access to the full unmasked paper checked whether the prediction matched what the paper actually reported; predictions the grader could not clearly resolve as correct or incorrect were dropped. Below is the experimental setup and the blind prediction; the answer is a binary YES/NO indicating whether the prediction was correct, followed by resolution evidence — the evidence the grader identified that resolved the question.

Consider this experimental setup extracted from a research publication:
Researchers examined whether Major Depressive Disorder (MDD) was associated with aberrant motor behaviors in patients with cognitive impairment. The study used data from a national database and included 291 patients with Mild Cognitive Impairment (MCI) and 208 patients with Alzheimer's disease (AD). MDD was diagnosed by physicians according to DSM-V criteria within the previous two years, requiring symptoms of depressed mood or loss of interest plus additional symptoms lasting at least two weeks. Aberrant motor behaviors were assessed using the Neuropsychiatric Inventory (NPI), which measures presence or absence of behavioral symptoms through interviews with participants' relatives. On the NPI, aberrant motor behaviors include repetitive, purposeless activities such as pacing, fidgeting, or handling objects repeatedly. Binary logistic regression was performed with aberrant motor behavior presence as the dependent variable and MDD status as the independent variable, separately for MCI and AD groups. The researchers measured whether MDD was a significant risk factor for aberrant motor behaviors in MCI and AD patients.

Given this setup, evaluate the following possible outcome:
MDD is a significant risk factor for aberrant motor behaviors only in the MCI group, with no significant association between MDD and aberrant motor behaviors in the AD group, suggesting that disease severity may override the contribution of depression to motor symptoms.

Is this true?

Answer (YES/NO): NO